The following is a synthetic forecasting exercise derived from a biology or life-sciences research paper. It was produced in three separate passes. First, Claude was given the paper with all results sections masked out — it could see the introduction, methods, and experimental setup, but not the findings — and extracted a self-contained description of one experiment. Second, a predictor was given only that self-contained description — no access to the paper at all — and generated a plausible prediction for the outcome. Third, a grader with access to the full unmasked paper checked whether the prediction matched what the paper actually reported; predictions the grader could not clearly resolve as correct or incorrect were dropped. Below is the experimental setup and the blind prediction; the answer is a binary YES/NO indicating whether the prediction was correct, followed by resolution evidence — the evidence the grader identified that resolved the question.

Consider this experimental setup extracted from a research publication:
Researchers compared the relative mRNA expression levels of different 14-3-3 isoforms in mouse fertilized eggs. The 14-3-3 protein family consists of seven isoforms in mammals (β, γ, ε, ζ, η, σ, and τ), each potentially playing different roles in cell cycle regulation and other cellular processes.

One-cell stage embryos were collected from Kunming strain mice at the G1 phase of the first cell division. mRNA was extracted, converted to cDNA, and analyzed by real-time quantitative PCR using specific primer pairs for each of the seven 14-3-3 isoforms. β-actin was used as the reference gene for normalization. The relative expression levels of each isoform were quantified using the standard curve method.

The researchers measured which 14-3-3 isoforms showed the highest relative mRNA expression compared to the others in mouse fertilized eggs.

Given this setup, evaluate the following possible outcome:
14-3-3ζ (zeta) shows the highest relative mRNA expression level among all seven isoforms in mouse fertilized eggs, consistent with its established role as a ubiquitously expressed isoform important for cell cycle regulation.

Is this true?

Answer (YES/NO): NO